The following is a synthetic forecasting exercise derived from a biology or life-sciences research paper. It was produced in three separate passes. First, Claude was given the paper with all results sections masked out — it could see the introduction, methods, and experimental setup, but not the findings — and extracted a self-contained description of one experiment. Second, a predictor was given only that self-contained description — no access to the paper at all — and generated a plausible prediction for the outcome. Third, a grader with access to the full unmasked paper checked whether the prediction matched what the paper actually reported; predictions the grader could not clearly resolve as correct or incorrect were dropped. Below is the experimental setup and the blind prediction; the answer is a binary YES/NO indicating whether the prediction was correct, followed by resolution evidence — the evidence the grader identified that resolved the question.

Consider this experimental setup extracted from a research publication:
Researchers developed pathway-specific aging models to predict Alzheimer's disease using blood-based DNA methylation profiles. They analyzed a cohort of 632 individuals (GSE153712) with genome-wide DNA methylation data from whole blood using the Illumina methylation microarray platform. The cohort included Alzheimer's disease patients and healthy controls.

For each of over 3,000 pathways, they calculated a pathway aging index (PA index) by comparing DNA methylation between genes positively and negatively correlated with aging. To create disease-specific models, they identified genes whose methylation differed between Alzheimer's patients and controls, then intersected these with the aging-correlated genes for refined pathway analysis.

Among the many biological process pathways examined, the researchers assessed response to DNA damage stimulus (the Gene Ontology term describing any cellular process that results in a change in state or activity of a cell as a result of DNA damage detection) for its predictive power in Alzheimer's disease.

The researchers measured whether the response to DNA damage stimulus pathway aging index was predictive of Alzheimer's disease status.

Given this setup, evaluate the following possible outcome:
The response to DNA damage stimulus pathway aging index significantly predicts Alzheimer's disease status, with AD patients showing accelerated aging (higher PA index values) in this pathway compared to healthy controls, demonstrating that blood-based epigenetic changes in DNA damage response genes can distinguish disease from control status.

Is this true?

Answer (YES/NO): YES